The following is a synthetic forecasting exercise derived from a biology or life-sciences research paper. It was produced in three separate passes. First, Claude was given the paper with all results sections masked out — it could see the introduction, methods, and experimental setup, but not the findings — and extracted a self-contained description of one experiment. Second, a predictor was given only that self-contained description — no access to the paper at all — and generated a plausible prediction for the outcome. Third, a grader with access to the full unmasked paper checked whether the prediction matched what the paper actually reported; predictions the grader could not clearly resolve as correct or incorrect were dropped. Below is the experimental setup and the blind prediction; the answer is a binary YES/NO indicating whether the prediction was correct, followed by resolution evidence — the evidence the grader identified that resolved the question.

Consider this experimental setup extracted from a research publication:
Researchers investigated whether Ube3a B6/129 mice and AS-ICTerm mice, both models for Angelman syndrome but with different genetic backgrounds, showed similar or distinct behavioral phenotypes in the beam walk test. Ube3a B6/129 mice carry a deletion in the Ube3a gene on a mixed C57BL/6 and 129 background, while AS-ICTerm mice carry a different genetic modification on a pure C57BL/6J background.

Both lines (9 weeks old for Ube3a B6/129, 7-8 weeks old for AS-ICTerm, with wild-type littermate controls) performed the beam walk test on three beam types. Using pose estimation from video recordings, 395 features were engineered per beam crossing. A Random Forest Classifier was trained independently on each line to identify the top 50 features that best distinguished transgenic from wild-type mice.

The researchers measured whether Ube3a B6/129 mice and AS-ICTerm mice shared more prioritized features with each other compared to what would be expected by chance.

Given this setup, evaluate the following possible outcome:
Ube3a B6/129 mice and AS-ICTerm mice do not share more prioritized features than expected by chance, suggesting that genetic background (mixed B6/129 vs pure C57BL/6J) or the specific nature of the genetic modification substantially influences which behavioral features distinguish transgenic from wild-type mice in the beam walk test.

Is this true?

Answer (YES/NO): NO